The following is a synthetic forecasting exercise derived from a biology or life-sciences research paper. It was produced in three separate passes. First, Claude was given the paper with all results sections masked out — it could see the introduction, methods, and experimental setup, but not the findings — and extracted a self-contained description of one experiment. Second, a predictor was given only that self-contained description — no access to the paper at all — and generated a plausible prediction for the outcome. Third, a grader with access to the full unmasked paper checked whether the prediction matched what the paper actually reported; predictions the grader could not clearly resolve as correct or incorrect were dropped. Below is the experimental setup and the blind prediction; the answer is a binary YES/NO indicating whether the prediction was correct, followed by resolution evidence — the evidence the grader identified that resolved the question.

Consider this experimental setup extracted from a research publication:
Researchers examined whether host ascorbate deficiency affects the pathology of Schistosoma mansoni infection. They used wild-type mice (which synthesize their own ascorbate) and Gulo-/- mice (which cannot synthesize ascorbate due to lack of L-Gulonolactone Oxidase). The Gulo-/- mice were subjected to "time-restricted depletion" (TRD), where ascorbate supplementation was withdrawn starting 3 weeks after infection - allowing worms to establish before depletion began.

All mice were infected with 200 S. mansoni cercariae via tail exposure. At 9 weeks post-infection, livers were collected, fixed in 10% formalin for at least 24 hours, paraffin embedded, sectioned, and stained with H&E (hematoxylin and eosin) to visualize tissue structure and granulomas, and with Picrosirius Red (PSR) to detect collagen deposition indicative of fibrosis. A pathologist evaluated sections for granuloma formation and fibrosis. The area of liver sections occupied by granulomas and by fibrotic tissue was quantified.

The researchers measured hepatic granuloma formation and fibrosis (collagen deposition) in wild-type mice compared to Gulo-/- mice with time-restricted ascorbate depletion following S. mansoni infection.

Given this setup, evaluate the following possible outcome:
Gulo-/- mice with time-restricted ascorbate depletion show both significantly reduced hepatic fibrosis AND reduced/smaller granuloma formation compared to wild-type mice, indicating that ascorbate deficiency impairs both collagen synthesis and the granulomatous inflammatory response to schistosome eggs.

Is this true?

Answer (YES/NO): NO